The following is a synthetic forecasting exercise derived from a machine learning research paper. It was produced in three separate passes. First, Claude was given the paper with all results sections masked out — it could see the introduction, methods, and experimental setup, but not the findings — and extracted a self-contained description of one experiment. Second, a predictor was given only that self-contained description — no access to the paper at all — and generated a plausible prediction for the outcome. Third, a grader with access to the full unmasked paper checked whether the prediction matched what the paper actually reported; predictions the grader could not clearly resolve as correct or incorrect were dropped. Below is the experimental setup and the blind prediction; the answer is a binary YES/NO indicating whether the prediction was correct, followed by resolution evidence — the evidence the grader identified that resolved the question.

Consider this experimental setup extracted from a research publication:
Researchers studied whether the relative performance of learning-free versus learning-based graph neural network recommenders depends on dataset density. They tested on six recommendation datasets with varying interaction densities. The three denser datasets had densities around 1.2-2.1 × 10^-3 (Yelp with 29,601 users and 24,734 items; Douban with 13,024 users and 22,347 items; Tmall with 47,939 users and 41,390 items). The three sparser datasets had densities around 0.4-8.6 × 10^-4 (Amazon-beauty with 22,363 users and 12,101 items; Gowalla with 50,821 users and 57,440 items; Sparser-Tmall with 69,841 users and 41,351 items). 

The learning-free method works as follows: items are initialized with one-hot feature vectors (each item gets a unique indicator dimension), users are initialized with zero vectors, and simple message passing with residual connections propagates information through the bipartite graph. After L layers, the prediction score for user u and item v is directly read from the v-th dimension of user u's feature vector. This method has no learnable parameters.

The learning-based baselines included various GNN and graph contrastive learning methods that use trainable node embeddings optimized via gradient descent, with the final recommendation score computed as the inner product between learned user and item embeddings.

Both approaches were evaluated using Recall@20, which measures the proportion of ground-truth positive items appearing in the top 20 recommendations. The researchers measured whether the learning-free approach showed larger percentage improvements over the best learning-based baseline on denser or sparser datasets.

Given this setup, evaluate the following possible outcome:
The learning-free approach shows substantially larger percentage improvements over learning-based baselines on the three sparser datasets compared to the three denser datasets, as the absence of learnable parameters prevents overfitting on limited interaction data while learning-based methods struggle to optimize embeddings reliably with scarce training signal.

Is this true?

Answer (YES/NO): YES